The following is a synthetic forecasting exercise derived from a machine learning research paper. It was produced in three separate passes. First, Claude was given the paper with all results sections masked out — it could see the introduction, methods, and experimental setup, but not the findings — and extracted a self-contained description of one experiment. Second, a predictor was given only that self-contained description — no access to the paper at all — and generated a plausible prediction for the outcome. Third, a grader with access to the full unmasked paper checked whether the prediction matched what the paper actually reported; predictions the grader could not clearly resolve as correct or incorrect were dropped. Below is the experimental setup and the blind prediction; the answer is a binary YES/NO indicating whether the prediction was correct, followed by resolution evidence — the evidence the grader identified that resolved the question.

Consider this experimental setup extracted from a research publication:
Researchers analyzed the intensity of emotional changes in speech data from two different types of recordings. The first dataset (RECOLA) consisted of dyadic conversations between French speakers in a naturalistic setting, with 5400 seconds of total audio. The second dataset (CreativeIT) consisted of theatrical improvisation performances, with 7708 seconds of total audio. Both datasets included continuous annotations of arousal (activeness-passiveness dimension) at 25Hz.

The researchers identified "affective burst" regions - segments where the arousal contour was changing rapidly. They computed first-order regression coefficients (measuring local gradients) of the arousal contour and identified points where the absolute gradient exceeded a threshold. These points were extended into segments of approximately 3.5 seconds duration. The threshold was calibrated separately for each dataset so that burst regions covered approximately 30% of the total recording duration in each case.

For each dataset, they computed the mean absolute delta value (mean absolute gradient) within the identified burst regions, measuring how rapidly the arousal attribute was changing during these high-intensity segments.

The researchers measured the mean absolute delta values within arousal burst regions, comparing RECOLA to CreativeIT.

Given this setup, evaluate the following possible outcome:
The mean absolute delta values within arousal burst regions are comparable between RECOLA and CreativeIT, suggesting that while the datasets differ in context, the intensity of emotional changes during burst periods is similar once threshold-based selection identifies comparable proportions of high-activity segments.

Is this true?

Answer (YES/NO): NO